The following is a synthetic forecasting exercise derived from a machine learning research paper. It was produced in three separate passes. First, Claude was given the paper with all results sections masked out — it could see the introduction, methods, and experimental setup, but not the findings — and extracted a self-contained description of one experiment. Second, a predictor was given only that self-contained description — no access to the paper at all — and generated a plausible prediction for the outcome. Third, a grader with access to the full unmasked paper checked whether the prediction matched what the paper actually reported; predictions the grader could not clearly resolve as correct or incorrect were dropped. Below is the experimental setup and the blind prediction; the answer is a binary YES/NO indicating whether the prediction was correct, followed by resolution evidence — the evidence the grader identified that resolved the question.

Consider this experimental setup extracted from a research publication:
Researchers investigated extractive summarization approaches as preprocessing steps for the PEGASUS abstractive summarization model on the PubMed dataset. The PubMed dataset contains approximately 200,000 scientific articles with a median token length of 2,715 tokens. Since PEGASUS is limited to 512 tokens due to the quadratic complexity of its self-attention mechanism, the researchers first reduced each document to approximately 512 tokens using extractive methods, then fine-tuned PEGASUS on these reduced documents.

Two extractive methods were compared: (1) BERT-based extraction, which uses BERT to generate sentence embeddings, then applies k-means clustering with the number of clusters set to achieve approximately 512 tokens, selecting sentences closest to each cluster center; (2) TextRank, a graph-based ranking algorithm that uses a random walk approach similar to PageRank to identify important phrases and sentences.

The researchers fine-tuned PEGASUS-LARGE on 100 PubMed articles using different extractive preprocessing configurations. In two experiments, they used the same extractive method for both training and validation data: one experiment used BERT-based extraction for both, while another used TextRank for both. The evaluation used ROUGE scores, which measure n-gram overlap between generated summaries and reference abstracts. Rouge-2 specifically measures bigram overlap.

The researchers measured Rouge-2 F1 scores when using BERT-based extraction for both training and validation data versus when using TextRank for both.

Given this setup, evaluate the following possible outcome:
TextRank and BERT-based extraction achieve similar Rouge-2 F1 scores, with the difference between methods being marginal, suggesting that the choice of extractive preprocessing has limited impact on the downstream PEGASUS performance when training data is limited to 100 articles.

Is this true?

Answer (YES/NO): NO